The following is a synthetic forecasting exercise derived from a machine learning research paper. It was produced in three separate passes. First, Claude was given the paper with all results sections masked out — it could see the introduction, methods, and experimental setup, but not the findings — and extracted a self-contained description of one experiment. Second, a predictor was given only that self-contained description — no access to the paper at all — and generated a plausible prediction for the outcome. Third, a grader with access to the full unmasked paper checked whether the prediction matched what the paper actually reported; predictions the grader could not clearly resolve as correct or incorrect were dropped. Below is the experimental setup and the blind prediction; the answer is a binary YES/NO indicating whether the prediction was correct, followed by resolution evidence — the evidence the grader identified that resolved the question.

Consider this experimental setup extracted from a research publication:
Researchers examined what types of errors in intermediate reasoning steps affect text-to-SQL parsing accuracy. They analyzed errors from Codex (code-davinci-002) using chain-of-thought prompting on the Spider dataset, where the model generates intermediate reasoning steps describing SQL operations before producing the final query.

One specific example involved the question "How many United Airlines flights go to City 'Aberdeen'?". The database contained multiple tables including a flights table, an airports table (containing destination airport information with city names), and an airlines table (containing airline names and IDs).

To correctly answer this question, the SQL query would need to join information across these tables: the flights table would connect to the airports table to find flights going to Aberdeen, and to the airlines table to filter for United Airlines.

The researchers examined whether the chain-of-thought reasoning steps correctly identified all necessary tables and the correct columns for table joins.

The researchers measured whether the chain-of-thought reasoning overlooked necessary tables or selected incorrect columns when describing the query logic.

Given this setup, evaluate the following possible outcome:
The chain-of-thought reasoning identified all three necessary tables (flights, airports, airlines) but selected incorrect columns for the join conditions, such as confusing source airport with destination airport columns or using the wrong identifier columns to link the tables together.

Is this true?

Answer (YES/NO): NO